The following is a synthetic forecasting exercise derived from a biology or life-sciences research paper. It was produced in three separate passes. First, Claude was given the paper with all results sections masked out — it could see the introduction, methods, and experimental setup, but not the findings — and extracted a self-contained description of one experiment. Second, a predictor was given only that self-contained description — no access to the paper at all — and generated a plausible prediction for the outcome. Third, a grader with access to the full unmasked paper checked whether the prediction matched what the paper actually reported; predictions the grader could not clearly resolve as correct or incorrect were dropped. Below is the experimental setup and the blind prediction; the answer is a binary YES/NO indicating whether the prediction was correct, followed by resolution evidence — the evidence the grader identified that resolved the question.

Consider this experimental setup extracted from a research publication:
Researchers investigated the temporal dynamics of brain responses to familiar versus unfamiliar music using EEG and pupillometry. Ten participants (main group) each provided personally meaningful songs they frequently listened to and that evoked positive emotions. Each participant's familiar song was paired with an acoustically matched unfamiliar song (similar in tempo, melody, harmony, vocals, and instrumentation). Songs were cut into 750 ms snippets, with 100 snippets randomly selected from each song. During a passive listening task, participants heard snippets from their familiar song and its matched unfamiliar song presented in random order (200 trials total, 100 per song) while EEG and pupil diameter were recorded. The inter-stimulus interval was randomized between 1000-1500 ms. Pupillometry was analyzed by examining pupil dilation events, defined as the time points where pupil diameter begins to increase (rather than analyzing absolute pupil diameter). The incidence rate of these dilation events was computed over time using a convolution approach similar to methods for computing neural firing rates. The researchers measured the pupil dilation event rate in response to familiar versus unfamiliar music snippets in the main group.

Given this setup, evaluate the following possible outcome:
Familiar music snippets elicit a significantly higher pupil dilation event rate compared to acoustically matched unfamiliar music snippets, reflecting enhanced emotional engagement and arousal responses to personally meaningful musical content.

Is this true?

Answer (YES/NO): YES